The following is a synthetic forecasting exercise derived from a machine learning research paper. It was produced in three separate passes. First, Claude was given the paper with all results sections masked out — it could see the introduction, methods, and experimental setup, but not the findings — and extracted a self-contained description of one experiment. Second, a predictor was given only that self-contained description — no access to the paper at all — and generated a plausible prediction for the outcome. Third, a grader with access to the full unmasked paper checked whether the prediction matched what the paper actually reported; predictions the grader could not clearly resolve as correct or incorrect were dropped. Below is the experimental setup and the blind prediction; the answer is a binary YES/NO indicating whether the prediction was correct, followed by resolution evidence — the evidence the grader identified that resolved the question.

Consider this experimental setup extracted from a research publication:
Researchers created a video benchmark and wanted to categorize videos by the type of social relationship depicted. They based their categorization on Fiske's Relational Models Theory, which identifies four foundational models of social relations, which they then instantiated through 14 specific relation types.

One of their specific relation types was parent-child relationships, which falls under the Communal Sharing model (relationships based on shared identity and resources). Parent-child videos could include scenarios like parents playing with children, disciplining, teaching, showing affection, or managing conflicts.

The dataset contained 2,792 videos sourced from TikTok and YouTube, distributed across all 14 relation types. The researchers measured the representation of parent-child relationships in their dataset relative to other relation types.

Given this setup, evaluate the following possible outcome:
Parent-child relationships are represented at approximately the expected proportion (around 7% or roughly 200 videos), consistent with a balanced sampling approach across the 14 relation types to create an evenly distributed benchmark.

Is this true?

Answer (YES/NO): NO